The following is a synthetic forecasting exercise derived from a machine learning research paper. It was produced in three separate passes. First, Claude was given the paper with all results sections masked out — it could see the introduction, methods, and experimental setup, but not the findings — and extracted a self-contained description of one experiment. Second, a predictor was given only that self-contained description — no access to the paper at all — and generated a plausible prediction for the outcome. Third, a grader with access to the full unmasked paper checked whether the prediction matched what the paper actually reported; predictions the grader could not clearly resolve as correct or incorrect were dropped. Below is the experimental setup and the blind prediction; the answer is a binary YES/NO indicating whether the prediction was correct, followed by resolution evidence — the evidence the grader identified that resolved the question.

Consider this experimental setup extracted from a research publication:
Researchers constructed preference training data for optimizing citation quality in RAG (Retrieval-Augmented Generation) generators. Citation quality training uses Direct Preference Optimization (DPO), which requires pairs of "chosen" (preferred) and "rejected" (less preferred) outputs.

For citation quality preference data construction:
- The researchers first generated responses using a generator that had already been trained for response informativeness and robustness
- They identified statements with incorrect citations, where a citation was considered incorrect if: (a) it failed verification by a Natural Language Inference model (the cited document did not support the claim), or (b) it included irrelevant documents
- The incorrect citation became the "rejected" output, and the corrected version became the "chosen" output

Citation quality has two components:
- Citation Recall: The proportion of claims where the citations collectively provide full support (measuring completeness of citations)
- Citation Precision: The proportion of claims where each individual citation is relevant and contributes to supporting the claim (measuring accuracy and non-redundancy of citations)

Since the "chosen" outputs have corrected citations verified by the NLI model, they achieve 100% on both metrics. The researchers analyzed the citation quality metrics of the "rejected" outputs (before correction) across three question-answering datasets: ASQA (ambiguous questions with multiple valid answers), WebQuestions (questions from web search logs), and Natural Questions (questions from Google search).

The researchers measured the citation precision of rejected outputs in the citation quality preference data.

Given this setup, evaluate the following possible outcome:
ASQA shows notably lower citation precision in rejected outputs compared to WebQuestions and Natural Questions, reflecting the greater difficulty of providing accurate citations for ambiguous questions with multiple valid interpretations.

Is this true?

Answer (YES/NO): NO